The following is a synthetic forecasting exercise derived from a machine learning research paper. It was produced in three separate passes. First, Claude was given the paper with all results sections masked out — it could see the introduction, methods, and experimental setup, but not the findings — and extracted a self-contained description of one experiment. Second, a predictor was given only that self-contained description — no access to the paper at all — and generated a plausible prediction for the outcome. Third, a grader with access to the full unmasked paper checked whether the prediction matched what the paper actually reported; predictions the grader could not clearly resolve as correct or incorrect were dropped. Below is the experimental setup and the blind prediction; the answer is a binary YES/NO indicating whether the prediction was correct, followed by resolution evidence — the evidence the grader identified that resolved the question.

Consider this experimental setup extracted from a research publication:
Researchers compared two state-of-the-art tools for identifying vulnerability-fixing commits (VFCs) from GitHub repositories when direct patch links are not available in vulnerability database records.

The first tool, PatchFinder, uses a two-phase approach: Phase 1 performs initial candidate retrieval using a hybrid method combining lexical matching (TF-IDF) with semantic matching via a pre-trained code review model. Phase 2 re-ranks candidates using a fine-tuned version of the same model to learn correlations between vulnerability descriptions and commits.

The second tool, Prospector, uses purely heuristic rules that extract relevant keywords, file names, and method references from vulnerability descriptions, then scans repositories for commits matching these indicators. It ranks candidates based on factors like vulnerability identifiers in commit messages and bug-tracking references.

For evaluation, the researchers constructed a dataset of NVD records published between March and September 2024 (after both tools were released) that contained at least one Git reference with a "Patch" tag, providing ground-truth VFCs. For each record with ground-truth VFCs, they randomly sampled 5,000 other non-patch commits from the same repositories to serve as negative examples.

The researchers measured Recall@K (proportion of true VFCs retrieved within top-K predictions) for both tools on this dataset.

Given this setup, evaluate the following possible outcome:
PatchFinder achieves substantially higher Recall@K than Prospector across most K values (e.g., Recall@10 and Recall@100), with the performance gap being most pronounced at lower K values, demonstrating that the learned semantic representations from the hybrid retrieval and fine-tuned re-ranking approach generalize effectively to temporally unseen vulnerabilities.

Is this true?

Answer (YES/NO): NO